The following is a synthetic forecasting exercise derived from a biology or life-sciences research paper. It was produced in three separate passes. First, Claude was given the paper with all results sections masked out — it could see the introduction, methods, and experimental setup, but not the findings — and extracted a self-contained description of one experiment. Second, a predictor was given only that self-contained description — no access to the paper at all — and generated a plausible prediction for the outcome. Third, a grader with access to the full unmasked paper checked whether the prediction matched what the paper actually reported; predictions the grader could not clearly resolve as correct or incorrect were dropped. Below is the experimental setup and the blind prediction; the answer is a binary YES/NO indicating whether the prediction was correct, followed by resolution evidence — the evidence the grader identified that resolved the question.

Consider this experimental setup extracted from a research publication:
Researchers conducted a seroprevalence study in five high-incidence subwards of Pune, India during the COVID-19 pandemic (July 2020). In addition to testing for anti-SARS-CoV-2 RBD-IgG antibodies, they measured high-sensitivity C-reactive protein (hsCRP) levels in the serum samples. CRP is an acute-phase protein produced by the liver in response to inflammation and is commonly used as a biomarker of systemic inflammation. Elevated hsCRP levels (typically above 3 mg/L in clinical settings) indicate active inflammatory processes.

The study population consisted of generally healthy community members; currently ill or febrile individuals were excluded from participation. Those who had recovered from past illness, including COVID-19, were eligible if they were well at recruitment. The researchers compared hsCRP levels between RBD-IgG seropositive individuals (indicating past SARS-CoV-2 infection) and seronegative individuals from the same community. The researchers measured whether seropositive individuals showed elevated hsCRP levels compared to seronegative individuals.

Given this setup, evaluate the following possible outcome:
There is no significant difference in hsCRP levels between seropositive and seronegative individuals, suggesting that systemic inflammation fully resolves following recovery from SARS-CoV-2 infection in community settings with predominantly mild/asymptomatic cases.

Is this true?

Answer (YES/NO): YES